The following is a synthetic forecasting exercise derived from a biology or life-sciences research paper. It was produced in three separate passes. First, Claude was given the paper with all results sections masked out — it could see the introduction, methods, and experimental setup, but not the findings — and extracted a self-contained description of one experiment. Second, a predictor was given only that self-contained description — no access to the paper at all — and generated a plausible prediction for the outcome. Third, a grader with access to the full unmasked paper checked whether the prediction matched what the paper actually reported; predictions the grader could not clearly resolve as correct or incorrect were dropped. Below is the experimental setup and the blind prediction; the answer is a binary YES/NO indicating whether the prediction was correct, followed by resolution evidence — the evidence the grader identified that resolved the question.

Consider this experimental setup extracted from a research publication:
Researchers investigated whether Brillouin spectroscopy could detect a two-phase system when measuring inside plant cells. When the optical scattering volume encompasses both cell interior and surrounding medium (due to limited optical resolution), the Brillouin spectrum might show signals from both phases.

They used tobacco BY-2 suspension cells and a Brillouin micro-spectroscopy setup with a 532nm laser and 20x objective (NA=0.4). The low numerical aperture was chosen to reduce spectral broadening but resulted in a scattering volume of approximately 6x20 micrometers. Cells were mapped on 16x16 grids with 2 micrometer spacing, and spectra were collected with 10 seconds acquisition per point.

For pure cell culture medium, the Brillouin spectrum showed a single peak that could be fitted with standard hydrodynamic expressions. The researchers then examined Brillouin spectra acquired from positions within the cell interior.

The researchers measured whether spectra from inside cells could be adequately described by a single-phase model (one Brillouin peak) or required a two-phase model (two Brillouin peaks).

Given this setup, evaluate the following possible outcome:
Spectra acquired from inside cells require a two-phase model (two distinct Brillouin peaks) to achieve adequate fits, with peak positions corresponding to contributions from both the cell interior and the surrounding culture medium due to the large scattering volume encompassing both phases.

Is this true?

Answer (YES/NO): YES